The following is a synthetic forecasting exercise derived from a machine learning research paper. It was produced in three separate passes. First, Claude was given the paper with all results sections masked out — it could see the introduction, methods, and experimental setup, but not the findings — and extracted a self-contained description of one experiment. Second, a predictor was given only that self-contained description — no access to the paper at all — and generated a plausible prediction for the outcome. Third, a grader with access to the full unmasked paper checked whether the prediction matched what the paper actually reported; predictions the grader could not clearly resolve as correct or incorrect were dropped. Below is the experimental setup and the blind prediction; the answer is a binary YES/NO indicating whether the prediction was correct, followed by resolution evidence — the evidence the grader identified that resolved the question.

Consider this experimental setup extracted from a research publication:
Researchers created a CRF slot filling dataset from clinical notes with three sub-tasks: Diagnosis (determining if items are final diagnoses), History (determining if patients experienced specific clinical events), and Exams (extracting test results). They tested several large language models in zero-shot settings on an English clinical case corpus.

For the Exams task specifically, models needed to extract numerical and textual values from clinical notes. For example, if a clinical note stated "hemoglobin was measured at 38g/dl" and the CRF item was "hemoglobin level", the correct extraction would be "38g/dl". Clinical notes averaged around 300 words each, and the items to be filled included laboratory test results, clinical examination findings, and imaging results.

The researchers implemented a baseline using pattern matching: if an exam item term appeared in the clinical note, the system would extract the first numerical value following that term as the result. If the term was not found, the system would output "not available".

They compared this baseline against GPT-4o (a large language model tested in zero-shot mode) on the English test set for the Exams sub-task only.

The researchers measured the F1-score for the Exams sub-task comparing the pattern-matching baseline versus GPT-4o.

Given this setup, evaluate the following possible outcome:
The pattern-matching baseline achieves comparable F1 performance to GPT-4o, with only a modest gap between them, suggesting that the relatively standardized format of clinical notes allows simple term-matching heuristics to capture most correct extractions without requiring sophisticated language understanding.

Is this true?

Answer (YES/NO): NO